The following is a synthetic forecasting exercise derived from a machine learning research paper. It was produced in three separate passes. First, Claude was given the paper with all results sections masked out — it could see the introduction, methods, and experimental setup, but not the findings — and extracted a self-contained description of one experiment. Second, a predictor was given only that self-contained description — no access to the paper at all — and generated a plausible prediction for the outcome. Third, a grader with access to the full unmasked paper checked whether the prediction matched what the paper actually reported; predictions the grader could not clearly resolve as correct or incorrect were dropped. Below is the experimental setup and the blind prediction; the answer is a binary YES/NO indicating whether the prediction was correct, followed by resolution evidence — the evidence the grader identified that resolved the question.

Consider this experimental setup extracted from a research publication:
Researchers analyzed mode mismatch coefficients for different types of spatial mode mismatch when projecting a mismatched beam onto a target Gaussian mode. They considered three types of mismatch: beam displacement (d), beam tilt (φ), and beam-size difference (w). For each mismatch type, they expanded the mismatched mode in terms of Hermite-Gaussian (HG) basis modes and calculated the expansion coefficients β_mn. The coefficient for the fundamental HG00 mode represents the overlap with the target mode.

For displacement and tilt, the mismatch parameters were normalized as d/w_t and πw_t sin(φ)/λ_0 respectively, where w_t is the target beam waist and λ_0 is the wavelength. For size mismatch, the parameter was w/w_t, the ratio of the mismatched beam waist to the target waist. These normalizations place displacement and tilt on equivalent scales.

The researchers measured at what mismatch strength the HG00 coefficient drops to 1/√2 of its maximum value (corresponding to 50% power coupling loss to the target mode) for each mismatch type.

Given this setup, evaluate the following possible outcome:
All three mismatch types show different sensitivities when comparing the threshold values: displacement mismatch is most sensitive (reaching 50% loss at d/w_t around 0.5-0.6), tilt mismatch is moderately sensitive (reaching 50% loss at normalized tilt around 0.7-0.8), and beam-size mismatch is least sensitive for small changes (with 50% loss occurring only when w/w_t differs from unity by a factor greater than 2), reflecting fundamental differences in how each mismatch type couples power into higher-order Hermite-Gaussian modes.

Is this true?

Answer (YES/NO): NO